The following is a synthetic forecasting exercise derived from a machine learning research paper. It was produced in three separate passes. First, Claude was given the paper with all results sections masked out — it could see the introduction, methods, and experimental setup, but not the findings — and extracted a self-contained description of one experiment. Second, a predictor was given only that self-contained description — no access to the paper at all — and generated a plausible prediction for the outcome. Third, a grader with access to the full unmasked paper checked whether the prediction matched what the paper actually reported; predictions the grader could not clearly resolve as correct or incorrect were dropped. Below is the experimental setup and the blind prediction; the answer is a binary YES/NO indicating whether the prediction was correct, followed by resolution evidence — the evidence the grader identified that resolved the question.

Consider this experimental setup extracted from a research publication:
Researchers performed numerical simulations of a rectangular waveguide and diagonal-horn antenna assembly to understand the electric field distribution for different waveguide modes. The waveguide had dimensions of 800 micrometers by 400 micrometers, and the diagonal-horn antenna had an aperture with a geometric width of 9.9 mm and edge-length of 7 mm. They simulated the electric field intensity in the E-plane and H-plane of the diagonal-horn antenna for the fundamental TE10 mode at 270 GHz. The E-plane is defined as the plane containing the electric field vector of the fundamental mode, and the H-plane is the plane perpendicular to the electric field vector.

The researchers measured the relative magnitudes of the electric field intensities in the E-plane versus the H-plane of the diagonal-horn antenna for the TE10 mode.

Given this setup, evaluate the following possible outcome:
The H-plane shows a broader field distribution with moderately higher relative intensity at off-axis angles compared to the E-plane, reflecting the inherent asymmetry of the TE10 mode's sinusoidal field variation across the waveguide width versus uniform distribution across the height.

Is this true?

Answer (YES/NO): NO